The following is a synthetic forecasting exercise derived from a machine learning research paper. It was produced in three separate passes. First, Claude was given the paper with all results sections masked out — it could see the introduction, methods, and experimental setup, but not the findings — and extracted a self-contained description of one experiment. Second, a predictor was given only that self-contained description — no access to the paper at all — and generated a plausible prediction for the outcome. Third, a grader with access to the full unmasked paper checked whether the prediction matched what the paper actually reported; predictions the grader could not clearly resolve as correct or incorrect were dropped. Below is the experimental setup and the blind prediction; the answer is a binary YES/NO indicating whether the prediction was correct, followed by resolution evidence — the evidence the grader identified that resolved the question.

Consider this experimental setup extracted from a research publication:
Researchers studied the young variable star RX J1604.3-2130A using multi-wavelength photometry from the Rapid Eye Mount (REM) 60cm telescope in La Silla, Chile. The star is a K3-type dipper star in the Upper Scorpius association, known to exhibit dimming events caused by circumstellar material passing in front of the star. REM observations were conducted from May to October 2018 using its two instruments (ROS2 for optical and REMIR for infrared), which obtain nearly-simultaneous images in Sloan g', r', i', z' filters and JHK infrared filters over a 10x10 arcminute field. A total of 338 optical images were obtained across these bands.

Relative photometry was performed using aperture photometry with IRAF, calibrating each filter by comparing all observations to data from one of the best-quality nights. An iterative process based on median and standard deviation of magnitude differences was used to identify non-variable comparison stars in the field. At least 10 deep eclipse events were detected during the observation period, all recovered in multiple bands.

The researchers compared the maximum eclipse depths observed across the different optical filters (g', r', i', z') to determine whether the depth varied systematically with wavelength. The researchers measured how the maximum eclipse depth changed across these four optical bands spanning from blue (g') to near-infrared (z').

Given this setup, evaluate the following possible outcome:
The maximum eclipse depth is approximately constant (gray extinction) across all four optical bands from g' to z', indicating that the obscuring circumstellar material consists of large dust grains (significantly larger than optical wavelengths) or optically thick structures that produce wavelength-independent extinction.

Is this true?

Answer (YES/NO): NO